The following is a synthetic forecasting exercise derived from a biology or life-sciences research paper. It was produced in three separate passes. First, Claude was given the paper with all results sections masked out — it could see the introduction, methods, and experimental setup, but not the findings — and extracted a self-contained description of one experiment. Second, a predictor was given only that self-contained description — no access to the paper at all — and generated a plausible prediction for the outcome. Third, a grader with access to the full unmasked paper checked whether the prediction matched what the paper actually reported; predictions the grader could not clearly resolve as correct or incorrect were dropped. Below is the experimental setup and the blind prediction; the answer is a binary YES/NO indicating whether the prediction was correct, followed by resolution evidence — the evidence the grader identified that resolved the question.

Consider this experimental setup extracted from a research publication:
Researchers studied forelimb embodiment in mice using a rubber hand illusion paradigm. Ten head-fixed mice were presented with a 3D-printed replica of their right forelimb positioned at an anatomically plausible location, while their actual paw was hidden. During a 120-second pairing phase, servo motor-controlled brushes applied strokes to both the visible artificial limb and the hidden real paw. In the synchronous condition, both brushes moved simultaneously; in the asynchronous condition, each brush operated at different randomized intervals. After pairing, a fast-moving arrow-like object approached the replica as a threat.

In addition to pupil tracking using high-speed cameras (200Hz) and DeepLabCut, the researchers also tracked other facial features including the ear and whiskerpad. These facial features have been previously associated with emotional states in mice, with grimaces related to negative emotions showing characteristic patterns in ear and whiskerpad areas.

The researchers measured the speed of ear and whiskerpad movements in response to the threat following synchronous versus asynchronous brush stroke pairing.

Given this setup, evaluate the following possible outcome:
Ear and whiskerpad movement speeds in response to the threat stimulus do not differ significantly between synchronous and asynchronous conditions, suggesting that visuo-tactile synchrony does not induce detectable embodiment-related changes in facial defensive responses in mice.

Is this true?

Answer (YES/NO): NO